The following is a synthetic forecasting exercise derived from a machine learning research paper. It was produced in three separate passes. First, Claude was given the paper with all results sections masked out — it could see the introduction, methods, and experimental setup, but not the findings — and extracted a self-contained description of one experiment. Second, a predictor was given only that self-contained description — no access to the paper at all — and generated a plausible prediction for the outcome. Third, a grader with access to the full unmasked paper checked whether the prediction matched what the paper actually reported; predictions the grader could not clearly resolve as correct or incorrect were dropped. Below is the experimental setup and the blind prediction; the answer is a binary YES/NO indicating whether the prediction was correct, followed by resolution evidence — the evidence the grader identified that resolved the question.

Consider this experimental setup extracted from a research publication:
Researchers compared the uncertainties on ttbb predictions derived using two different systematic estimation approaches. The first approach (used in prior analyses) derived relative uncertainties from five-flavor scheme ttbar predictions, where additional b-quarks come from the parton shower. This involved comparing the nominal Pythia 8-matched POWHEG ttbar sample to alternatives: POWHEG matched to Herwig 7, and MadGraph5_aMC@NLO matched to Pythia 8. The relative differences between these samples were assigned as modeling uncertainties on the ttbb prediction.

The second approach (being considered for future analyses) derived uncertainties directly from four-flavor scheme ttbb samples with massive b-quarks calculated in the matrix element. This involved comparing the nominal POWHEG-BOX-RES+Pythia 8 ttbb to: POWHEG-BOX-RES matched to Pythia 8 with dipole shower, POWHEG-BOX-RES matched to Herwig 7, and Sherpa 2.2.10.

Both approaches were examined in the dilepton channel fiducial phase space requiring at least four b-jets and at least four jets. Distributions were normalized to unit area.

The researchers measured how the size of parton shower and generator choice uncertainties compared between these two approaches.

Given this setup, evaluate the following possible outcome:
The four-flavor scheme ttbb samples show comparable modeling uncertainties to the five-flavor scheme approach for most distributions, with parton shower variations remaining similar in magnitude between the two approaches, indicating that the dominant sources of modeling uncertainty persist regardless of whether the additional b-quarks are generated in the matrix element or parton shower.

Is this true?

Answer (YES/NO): NO